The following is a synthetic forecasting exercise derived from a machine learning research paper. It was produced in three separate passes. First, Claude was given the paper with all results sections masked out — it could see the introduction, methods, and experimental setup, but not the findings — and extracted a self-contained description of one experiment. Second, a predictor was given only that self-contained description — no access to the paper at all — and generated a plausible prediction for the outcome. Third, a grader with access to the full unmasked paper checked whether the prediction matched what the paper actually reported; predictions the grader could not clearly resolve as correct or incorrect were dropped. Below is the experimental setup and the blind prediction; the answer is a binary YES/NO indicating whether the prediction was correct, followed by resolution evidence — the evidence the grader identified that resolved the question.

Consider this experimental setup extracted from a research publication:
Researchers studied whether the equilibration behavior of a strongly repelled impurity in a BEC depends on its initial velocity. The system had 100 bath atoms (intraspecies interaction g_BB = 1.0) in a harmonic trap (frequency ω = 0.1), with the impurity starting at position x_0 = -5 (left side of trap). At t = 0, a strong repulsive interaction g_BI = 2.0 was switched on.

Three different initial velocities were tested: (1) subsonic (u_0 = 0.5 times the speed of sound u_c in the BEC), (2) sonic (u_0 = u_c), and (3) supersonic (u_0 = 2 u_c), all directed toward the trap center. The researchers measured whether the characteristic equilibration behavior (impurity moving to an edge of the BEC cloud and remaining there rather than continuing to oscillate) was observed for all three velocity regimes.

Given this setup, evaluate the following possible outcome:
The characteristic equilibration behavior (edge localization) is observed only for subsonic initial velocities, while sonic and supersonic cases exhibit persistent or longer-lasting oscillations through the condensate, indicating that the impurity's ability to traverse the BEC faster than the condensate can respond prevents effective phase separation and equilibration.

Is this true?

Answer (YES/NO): NO